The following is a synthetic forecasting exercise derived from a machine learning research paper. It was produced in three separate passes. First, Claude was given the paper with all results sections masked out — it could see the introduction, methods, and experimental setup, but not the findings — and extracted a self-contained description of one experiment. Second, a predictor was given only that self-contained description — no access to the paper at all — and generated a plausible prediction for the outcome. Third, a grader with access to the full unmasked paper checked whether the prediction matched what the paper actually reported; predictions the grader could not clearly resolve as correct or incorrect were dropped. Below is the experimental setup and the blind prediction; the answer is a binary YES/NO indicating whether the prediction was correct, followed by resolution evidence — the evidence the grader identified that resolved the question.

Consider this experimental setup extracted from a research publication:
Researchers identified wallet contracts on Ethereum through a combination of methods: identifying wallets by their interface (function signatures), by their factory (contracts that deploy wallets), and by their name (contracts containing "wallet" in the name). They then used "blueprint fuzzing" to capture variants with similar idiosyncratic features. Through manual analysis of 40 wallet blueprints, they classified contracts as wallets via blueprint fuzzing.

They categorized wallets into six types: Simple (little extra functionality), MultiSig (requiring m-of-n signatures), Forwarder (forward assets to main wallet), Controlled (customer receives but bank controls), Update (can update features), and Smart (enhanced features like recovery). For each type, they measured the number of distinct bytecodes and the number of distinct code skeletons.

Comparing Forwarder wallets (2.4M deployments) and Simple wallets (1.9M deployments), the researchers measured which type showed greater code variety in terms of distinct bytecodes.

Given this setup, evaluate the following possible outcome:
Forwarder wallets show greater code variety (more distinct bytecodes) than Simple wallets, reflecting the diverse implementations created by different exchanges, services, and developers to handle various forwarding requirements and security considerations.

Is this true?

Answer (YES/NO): NO